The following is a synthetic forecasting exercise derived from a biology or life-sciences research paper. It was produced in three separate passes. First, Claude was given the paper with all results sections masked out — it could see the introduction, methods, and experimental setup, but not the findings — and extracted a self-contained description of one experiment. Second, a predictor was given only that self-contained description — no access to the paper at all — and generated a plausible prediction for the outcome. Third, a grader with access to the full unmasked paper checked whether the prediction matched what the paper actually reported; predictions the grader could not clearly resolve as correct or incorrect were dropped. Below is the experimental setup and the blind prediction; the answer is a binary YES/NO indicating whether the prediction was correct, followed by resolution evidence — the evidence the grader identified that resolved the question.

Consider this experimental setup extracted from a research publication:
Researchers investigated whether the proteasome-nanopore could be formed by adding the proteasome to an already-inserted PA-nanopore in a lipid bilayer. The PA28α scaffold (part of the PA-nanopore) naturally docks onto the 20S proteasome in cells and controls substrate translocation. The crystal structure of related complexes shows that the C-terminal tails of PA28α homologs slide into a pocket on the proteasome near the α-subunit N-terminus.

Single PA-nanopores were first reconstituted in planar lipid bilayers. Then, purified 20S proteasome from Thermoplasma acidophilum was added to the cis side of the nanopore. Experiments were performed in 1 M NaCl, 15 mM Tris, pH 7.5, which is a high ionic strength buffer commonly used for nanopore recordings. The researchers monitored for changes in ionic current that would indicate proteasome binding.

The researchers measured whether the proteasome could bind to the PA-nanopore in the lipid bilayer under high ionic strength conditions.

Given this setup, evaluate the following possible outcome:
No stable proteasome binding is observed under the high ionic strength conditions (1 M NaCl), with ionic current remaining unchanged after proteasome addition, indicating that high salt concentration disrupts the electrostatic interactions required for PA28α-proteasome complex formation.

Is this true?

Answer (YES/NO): YES